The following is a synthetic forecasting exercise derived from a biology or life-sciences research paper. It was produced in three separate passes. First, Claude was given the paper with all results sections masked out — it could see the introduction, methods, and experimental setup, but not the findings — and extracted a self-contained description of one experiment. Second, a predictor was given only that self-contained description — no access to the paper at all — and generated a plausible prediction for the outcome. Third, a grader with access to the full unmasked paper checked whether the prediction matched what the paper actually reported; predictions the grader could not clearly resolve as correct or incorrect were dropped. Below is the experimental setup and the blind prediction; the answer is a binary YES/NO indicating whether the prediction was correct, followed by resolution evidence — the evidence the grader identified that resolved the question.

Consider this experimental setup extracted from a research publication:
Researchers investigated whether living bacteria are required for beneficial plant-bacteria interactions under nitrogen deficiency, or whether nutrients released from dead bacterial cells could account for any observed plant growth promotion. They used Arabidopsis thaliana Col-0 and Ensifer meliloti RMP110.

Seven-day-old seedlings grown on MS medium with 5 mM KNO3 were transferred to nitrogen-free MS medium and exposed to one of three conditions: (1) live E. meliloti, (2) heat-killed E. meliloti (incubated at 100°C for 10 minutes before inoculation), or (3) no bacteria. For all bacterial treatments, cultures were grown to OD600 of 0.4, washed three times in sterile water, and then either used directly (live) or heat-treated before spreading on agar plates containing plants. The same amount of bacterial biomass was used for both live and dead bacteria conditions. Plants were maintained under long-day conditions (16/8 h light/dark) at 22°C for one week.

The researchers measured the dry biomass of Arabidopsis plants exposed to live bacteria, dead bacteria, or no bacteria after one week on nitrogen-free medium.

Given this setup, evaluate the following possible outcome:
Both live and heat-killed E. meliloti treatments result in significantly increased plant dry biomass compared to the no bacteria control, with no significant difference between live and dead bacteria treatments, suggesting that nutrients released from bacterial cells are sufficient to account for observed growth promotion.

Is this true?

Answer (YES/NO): NO